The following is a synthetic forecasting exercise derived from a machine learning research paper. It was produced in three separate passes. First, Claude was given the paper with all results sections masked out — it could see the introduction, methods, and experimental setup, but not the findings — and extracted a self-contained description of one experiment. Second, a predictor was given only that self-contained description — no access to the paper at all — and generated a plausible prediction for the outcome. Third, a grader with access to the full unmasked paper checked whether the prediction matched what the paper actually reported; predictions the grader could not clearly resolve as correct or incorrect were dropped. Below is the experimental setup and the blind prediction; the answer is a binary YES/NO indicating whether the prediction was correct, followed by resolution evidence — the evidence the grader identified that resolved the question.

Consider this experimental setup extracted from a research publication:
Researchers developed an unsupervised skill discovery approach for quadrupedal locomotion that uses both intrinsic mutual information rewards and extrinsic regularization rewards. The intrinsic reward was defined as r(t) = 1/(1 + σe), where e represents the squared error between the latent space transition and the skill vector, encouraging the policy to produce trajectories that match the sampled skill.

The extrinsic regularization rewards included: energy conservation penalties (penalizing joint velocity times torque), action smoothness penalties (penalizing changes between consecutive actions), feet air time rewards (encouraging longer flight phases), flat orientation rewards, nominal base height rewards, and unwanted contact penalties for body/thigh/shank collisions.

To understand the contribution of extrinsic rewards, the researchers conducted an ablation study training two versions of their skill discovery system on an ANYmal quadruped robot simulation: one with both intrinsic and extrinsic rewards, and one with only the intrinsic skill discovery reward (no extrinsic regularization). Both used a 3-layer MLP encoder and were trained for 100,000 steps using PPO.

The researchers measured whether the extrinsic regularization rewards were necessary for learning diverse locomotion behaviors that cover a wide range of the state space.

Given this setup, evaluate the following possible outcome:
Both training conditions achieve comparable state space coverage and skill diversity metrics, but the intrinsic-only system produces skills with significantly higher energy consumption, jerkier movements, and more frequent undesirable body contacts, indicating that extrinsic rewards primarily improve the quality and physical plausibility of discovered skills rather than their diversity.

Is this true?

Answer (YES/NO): NO